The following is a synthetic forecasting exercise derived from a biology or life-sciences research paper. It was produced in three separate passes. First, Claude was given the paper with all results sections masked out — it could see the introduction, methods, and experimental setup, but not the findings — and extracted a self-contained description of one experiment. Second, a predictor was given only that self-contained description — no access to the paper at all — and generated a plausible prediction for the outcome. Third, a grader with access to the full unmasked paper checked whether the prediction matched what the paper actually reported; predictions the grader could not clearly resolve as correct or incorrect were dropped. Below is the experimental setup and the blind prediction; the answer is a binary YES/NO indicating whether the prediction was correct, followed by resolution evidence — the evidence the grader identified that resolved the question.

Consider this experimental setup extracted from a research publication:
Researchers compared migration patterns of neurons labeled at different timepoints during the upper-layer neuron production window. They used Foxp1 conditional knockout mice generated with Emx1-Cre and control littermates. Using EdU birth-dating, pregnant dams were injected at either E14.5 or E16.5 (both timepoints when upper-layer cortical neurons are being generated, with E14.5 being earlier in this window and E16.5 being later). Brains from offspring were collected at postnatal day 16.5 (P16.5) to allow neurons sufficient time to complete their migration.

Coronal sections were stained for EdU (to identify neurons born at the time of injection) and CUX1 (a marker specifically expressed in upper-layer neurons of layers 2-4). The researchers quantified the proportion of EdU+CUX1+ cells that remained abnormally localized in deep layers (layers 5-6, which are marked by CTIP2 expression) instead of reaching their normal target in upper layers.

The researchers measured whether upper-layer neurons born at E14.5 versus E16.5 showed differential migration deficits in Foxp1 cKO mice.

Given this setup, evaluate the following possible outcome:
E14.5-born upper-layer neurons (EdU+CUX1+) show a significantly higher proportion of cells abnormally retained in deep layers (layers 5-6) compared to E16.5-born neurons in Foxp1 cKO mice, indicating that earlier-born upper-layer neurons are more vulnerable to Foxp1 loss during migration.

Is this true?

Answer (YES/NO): NO